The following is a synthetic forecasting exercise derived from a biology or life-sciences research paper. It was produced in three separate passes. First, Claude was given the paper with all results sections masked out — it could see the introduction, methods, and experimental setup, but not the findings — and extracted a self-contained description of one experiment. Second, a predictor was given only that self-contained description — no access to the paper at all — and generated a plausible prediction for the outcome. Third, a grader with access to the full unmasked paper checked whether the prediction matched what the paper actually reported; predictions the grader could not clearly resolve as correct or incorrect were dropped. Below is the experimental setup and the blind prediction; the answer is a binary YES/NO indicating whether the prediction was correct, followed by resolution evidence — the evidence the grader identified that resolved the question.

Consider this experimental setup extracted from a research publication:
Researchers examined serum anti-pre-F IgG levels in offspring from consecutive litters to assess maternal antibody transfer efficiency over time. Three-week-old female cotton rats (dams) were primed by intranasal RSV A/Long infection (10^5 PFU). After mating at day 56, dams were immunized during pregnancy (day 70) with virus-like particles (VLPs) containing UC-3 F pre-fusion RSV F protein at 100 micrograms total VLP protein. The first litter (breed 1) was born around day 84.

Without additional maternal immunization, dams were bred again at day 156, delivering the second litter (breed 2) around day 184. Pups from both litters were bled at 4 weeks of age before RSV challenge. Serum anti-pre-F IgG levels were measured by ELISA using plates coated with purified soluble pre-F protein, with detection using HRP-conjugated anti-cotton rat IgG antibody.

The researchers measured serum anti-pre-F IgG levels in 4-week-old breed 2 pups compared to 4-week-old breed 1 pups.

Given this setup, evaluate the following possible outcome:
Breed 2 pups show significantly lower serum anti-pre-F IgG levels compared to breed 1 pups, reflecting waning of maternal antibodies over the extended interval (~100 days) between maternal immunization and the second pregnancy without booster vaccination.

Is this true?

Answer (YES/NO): NO